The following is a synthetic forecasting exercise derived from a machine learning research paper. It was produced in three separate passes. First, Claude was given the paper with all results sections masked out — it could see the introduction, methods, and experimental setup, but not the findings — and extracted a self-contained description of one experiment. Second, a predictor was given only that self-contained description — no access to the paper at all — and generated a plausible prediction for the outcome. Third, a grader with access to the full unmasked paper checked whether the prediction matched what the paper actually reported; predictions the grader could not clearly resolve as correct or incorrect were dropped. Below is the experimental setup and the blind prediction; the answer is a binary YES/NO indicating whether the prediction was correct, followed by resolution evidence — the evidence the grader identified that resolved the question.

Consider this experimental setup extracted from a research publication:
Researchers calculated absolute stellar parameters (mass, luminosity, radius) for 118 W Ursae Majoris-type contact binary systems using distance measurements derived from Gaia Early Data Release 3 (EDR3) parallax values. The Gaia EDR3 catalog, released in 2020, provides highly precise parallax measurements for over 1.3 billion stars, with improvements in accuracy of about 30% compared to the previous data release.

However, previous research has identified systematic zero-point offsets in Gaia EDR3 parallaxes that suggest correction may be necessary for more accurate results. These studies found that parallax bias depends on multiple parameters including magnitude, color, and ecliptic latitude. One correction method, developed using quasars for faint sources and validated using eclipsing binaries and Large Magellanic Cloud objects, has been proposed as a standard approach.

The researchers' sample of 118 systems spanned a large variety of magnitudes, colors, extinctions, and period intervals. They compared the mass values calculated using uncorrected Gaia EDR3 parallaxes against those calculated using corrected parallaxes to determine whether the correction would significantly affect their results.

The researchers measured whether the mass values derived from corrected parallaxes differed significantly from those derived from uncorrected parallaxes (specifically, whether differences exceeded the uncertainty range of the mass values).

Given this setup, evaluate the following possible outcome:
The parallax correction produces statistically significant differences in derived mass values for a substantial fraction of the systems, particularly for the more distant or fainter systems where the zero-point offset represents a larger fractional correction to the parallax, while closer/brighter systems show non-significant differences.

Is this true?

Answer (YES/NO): NO